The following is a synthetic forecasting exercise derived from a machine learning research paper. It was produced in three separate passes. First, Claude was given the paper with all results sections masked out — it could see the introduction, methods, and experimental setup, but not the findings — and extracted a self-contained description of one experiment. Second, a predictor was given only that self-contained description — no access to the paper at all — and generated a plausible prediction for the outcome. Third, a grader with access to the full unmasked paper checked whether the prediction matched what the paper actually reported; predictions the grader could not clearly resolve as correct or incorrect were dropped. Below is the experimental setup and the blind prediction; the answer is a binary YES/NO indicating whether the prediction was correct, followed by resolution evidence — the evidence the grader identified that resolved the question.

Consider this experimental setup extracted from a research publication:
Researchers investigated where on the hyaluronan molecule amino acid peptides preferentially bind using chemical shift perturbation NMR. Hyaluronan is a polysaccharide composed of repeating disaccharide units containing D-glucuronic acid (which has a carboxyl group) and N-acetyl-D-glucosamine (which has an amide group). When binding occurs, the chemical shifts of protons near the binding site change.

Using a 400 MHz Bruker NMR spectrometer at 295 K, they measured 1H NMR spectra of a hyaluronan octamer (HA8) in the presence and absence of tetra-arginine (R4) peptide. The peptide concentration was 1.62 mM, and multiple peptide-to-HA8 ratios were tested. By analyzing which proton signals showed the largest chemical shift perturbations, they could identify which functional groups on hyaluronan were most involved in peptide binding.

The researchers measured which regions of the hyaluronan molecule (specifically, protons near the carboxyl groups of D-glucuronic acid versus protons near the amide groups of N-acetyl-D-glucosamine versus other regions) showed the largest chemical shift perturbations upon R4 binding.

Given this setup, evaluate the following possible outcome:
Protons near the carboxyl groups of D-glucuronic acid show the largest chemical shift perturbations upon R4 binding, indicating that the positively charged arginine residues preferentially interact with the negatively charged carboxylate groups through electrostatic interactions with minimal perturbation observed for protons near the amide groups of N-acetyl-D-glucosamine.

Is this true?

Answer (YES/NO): NO